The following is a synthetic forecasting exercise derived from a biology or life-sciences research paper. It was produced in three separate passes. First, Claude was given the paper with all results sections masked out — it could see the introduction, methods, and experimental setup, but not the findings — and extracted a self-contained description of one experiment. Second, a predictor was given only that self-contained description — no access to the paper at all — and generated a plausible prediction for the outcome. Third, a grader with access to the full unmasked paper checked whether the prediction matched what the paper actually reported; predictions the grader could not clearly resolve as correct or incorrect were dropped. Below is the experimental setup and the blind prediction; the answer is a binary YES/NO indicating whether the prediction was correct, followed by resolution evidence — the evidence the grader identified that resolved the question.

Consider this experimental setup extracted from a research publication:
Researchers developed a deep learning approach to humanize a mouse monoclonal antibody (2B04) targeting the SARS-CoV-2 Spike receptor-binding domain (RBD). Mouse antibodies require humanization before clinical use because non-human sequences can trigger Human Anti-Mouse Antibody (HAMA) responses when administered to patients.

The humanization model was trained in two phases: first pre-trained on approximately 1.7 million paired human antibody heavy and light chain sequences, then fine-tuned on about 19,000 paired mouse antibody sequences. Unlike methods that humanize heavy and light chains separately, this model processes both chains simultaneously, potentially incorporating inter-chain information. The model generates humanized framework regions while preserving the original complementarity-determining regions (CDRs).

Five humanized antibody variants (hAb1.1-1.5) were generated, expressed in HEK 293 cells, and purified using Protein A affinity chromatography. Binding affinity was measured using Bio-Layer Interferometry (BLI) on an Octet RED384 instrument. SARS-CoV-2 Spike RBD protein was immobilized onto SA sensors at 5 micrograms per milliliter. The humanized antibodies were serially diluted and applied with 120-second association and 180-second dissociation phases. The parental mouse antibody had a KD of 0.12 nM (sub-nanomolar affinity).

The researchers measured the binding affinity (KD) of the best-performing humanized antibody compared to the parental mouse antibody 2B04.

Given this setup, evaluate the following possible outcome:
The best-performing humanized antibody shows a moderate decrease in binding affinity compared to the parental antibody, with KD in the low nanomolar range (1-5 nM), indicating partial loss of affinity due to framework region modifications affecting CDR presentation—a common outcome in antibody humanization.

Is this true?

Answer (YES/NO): NO